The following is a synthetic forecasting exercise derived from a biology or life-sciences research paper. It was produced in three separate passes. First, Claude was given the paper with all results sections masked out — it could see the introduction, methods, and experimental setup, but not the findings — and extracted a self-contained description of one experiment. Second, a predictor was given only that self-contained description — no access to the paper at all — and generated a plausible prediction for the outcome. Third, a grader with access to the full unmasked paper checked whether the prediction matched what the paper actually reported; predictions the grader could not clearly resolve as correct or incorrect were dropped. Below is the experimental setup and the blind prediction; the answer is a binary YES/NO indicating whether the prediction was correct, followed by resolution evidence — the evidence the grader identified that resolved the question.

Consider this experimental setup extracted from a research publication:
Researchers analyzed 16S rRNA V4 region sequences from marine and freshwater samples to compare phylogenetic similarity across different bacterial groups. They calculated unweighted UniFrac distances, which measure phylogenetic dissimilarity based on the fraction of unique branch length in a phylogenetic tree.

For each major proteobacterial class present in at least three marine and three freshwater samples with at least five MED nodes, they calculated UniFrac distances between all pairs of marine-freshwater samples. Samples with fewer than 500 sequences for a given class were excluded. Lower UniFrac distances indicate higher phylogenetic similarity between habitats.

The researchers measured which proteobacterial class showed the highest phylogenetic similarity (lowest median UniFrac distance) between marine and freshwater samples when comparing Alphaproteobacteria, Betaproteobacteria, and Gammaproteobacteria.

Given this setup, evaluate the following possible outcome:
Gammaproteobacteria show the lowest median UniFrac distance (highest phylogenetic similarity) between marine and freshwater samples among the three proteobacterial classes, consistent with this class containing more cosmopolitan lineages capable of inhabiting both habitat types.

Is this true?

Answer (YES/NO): NO